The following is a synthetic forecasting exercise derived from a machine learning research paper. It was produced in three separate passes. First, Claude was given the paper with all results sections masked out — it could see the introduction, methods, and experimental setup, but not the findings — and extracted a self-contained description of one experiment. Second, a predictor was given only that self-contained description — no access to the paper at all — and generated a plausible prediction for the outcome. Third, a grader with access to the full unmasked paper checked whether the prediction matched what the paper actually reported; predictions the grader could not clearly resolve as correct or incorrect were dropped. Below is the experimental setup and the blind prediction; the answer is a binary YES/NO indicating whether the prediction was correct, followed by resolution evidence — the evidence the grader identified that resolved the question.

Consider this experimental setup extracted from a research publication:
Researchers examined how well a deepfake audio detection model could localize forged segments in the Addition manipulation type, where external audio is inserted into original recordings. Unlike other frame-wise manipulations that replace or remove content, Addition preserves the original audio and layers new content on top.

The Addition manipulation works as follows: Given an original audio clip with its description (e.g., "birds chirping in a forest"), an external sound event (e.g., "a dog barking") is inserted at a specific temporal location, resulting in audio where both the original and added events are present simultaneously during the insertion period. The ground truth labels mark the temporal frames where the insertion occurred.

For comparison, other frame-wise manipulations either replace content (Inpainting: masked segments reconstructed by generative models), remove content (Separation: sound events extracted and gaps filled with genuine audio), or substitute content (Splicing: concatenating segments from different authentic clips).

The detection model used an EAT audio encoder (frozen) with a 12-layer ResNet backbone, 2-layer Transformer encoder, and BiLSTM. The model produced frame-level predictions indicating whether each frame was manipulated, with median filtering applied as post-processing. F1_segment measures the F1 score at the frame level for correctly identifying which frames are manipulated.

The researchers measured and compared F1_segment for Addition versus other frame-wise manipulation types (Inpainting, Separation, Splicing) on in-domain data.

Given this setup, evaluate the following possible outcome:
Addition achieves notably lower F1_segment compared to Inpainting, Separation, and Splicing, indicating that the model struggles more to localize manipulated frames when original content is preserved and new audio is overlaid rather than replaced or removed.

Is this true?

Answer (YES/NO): NO